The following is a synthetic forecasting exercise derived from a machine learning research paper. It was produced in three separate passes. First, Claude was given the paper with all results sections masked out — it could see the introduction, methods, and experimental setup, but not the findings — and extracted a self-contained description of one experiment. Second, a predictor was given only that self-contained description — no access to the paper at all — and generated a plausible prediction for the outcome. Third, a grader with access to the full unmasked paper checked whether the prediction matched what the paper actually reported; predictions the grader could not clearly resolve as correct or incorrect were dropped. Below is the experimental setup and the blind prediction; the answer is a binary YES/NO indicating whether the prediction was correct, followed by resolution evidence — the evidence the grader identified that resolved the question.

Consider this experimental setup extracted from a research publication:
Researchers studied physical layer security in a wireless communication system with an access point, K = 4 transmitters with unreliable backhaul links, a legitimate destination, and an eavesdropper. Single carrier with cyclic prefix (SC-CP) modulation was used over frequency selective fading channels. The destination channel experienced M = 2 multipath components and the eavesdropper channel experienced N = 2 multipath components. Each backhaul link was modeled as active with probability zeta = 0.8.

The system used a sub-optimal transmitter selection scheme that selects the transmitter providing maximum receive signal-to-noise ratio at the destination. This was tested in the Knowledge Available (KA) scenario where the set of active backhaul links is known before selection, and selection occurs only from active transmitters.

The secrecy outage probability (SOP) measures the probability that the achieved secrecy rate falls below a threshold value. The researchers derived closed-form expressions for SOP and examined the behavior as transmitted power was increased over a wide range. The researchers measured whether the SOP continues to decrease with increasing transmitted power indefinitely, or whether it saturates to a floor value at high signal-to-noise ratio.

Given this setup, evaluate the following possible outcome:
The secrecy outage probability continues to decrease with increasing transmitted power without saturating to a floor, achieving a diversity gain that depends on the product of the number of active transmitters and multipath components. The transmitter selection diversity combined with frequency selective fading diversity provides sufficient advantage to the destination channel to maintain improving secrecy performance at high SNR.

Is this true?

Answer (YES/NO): NO